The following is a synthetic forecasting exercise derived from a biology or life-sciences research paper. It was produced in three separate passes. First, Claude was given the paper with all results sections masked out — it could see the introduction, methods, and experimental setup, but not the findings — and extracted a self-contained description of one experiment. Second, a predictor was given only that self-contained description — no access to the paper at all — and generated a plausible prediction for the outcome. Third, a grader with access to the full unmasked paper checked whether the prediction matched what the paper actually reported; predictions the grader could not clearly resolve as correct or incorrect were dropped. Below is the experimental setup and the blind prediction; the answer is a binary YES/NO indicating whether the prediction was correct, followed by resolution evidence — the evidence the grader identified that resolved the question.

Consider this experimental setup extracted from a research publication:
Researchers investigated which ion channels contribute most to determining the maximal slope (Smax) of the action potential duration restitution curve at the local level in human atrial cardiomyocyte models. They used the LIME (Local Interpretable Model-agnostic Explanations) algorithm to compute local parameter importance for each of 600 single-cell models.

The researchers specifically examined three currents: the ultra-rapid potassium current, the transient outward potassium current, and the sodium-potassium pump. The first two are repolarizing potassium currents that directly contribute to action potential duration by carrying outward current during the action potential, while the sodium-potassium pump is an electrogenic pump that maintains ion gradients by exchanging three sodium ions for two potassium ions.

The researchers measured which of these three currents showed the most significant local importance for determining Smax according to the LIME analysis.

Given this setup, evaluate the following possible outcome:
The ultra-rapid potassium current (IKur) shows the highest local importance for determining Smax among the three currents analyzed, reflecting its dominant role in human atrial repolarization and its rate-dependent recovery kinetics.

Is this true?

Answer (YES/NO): NO